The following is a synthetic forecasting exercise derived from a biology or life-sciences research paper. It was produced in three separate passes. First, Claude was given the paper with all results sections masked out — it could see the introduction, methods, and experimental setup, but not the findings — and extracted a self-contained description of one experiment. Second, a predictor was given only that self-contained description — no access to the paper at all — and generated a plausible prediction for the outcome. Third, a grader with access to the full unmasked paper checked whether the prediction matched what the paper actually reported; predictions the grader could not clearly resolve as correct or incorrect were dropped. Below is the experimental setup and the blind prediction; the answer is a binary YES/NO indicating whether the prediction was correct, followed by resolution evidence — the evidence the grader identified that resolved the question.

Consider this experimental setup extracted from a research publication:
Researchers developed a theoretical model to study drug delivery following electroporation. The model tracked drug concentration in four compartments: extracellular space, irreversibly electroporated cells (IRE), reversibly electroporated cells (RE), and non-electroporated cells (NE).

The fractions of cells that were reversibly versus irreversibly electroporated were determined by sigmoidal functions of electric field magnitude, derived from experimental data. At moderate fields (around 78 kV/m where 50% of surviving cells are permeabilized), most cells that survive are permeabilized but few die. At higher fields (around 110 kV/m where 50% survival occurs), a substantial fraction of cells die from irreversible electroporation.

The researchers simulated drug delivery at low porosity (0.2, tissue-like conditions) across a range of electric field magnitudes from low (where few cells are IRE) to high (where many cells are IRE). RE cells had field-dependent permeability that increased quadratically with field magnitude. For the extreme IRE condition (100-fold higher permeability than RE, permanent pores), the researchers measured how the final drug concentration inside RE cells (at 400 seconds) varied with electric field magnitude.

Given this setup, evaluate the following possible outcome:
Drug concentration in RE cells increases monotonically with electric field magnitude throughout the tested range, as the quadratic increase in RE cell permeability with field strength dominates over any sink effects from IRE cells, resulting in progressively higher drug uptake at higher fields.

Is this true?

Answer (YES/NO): NO